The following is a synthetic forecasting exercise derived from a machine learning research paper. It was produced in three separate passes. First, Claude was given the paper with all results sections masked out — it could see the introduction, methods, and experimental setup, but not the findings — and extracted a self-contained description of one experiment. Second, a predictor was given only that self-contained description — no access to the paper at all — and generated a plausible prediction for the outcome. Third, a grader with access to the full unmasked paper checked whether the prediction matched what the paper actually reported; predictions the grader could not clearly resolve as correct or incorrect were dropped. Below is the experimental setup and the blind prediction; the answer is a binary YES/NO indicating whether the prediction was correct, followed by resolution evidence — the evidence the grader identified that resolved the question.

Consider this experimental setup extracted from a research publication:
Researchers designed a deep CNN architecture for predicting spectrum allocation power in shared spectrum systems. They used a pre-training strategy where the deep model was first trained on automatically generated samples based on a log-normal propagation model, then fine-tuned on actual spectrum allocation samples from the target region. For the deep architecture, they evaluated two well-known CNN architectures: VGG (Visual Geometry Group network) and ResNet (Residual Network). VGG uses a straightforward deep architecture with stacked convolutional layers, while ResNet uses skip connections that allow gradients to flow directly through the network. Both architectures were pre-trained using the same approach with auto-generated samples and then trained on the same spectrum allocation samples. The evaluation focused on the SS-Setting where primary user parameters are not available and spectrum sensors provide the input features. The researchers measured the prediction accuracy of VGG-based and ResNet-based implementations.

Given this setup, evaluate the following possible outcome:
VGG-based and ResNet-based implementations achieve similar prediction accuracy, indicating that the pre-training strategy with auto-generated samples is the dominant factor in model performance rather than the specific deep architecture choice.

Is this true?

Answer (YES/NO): NO